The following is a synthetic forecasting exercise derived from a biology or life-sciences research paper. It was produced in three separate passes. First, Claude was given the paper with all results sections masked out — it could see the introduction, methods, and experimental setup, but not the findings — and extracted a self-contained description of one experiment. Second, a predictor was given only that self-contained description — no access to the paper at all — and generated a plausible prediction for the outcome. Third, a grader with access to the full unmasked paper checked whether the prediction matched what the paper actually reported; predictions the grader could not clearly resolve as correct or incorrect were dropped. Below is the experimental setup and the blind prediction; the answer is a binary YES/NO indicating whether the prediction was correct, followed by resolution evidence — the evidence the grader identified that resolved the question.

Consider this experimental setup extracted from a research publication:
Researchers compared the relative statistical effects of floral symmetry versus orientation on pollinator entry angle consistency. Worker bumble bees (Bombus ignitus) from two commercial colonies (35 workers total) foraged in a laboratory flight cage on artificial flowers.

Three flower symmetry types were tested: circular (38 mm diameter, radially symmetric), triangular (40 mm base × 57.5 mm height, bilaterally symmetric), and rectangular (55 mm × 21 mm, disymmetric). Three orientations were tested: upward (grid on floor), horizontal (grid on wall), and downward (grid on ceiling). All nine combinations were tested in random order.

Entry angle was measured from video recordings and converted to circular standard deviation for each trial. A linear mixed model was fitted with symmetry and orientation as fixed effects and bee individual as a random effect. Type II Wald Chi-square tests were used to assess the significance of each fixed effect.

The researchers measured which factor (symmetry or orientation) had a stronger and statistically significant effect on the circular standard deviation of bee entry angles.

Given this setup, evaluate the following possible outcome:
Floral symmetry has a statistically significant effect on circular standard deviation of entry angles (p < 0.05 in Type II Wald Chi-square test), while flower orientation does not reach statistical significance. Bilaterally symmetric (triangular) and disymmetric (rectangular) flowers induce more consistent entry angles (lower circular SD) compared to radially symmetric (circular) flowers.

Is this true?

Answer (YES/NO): NO